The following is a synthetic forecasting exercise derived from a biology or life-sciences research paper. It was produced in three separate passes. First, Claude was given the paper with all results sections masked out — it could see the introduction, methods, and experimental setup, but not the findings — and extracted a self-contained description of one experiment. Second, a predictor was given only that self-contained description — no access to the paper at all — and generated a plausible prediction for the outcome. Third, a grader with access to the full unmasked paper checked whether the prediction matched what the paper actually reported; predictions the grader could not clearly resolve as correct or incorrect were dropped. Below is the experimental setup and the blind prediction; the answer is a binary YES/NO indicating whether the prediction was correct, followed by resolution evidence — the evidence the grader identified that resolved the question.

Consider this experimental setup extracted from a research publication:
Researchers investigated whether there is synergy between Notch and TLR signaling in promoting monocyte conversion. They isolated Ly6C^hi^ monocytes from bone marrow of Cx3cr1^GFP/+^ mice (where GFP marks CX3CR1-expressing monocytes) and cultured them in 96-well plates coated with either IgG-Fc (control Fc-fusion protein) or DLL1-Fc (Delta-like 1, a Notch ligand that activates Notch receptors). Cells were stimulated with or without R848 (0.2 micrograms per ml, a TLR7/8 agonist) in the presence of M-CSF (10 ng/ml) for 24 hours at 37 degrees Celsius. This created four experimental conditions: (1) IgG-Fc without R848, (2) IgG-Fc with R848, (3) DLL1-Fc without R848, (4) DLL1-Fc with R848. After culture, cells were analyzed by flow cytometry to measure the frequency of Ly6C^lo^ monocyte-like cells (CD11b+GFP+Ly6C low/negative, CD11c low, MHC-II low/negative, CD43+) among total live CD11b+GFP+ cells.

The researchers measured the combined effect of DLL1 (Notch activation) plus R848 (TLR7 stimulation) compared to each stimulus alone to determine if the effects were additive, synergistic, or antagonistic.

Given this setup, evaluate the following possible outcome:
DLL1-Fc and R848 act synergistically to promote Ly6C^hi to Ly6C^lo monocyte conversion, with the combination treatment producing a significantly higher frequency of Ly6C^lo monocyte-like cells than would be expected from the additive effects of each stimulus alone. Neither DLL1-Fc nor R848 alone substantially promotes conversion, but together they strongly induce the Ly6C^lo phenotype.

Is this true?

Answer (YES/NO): NO